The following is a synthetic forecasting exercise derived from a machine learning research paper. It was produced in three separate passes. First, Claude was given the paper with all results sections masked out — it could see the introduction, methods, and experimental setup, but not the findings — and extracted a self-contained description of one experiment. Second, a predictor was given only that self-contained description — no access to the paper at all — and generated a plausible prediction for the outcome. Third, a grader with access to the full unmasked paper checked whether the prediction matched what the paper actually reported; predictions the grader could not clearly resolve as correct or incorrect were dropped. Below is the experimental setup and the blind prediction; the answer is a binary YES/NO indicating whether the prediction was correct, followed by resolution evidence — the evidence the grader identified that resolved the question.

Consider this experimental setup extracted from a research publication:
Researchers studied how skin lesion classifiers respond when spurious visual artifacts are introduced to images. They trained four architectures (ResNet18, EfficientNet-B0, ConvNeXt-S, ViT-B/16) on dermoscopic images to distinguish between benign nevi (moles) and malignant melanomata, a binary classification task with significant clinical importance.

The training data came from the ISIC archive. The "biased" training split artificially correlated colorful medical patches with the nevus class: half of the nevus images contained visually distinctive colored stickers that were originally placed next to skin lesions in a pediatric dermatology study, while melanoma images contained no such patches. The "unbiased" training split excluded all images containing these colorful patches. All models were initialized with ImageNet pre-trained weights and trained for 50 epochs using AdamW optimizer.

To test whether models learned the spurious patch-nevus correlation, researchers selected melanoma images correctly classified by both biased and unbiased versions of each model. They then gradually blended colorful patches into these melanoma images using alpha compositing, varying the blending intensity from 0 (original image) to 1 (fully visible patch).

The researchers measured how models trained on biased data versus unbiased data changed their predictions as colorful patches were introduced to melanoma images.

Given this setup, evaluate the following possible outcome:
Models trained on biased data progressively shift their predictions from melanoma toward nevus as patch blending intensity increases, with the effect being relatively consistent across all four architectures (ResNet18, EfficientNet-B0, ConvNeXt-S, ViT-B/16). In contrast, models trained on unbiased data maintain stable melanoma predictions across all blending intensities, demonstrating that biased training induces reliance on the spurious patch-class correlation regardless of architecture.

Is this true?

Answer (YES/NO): NO